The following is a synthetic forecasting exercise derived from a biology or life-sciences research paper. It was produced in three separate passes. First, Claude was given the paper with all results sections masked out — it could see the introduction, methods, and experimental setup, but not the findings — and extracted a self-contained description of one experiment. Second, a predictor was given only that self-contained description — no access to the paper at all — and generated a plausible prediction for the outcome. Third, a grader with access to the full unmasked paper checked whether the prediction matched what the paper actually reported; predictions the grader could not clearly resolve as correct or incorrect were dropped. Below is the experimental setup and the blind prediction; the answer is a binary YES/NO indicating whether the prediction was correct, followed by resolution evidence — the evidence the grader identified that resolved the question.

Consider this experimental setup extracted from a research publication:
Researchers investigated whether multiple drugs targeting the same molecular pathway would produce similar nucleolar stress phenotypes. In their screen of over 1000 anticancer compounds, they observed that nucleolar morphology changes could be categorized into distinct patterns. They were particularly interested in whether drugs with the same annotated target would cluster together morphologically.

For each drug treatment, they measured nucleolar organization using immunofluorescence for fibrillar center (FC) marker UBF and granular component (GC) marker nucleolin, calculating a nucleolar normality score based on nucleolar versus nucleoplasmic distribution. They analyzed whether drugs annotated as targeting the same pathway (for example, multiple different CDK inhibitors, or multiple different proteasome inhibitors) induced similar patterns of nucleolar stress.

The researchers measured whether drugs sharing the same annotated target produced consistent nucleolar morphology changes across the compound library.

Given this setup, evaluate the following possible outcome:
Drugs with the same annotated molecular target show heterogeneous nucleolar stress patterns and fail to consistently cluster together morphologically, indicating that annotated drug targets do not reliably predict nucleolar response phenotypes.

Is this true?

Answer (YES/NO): NO